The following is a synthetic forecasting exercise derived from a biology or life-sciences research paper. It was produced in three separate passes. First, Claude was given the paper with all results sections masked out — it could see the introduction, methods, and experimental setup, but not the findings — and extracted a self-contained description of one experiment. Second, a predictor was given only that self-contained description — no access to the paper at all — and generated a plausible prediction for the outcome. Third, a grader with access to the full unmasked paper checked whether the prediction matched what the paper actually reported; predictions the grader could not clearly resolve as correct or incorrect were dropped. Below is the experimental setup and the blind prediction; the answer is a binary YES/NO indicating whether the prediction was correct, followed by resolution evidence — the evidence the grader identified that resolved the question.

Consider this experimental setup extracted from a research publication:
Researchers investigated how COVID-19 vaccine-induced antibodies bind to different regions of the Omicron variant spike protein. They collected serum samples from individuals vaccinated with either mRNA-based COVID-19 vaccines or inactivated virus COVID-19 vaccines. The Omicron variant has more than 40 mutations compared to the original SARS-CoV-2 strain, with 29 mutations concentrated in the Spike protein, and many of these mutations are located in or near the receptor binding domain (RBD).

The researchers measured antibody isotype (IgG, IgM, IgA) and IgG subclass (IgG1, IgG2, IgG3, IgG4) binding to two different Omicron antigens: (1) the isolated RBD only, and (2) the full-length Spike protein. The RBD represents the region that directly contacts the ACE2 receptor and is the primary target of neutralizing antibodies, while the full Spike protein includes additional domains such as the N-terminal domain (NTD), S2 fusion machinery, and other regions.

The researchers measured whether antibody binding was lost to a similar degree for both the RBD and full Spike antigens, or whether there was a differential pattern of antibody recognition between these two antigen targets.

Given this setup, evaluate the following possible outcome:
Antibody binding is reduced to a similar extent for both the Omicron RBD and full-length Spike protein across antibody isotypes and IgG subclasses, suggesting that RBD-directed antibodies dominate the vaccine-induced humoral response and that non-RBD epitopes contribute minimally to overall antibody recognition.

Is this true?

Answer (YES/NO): NO